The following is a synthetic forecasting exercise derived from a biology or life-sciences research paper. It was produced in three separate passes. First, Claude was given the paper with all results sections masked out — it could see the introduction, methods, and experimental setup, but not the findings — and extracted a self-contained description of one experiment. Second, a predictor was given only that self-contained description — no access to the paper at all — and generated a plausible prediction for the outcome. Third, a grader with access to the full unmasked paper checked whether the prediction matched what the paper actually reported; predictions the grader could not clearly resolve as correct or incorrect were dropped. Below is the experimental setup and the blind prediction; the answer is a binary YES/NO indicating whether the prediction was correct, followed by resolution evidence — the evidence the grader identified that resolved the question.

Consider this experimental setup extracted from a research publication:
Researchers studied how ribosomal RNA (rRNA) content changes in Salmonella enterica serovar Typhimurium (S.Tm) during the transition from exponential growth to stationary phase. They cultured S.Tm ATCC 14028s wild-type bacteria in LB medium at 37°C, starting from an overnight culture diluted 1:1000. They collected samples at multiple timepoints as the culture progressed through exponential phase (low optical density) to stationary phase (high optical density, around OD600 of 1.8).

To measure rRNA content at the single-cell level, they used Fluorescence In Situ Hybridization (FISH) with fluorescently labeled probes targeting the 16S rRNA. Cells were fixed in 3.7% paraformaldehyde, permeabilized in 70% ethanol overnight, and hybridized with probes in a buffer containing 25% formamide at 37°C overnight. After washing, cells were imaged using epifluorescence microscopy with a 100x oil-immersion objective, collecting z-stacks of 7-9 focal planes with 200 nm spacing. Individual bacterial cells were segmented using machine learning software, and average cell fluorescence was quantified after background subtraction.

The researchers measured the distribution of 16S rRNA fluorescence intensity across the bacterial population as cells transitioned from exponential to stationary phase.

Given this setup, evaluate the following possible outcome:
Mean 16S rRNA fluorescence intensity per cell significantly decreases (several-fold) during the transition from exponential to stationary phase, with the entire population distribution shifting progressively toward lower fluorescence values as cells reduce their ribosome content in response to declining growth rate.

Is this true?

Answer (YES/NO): NO